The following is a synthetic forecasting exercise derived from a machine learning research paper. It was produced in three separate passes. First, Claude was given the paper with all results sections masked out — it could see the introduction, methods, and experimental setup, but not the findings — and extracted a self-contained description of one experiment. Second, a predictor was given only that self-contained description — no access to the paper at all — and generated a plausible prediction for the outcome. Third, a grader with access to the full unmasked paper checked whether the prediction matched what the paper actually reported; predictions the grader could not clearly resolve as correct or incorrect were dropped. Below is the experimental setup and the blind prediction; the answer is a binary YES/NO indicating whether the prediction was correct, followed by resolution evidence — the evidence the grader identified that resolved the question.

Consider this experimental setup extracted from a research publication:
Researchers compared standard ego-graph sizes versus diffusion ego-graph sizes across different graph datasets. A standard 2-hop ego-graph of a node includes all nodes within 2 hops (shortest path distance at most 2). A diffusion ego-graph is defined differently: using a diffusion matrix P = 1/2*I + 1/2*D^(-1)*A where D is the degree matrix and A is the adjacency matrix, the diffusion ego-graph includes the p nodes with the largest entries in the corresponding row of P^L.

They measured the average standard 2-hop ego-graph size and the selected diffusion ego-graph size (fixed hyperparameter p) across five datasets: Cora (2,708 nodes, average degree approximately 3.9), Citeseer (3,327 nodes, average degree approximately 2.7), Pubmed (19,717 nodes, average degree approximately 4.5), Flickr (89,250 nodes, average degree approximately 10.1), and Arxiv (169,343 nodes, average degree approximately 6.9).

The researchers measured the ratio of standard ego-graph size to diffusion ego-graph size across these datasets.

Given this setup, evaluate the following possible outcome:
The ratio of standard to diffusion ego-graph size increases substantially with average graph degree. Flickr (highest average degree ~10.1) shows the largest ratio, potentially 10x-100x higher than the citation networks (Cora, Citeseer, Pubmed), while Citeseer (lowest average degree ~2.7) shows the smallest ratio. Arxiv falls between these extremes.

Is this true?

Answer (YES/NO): NO